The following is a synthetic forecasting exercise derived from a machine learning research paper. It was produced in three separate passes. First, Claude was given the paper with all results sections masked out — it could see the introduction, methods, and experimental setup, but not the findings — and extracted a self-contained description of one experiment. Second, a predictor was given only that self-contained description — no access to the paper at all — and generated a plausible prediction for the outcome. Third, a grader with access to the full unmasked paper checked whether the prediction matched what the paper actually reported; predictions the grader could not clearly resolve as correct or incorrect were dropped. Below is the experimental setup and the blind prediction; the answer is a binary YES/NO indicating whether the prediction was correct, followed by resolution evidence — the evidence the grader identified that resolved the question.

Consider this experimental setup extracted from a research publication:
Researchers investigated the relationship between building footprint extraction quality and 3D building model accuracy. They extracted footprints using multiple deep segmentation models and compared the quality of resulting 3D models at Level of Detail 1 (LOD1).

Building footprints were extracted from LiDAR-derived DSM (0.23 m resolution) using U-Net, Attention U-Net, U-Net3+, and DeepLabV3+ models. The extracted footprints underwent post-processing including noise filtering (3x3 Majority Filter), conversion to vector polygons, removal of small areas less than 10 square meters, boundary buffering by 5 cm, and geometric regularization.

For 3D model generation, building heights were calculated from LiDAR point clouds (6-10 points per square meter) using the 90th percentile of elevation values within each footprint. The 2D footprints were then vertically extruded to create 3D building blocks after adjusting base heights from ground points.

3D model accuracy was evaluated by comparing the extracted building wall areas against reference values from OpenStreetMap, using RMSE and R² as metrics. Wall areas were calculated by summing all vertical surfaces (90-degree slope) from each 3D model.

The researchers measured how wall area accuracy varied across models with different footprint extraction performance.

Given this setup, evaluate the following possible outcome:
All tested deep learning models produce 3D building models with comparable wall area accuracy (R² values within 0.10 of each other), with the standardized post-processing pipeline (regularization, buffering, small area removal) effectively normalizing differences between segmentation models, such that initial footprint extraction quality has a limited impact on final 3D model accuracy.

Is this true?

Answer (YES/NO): NO